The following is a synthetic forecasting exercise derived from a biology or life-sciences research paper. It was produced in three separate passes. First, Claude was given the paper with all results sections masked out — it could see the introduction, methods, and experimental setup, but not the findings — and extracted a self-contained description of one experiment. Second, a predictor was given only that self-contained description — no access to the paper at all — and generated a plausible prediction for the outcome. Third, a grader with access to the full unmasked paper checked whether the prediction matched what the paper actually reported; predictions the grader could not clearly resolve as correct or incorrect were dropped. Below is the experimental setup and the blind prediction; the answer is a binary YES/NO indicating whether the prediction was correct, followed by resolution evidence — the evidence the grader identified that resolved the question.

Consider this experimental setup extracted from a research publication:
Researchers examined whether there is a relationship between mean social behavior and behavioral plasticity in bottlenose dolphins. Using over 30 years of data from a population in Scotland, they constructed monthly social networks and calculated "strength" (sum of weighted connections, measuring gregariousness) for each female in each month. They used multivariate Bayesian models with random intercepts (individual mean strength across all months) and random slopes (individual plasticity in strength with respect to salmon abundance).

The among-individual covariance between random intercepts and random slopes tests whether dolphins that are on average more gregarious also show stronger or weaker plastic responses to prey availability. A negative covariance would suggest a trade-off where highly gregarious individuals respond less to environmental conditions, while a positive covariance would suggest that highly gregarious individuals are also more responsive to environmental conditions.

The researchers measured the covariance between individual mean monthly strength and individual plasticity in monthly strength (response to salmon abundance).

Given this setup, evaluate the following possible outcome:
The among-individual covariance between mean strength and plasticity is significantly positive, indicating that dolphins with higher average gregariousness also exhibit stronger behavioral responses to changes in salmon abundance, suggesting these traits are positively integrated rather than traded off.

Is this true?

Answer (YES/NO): NO